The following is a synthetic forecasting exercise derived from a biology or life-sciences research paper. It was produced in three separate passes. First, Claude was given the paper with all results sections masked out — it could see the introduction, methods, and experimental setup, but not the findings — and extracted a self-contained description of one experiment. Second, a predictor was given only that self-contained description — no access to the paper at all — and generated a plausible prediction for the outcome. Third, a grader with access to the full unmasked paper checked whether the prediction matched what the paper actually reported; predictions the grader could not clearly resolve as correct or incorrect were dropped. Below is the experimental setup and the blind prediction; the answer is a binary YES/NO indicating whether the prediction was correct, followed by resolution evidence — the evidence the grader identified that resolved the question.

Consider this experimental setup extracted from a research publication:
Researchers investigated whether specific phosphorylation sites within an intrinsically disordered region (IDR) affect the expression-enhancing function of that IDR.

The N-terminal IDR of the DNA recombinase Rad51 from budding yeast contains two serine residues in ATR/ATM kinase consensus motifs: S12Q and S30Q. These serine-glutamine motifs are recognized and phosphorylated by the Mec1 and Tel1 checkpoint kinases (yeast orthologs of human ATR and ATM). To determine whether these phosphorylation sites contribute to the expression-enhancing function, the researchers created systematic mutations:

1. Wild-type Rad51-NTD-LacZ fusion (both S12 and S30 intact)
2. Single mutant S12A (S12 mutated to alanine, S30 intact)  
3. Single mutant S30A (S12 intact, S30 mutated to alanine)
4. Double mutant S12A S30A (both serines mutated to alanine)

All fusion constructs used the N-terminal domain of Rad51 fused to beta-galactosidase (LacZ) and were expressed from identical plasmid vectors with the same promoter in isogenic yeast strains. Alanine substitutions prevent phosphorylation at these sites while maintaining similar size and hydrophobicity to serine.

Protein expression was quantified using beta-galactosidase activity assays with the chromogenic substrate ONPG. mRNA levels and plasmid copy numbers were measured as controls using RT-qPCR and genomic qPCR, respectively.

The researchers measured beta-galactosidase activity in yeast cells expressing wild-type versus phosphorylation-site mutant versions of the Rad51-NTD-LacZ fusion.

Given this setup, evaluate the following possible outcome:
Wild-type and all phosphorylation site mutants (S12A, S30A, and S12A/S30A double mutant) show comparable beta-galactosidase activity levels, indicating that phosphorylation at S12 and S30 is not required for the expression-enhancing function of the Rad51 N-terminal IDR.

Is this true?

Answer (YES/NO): YES